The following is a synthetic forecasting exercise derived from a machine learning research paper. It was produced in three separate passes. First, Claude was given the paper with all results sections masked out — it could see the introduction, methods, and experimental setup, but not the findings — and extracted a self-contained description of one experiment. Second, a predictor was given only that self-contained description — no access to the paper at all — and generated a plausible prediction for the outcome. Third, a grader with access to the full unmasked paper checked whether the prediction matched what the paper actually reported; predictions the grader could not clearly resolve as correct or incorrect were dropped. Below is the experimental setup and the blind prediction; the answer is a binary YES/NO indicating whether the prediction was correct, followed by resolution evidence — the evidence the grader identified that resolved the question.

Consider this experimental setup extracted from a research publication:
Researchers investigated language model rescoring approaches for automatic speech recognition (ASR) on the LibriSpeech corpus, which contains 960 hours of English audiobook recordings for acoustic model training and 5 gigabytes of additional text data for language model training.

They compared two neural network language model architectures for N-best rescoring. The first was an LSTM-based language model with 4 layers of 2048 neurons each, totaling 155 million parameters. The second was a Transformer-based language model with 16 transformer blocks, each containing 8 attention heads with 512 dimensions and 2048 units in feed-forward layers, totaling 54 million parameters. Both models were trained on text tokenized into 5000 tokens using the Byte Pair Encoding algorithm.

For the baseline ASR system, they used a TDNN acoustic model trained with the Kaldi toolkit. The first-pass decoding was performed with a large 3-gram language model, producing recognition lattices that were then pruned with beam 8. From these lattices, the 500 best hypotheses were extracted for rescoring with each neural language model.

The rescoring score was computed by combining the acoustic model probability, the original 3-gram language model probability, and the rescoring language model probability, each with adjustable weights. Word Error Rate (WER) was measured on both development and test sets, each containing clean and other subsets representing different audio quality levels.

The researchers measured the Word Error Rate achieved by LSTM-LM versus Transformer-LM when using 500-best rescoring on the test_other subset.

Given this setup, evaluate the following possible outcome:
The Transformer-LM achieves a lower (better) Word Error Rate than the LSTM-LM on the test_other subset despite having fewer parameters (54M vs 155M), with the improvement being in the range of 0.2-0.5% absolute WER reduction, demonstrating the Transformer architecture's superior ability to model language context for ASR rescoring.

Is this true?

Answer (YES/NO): YES